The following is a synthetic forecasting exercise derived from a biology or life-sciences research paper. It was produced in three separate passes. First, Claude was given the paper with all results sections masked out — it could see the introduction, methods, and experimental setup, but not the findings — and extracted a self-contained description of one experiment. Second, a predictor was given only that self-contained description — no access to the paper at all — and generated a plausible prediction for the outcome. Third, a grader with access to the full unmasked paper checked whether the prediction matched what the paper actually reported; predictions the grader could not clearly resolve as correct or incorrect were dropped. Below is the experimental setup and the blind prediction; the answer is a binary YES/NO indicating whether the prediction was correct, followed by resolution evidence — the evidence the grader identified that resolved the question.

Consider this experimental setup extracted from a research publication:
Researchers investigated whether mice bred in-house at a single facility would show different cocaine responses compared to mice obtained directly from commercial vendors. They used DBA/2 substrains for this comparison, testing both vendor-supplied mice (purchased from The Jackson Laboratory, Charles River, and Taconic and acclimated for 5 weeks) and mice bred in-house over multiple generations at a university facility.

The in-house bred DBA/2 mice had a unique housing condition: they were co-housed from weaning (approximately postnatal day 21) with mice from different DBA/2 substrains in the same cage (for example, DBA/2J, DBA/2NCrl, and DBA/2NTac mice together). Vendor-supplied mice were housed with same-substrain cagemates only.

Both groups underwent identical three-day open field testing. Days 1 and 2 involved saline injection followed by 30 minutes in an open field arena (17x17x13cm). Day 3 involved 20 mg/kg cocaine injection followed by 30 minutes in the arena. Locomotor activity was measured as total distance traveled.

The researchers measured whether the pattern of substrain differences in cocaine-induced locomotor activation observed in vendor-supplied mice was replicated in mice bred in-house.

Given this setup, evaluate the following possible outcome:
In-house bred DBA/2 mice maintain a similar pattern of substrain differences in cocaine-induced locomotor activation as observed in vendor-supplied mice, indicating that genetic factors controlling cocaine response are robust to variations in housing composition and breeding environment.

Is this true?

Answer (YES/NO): YES